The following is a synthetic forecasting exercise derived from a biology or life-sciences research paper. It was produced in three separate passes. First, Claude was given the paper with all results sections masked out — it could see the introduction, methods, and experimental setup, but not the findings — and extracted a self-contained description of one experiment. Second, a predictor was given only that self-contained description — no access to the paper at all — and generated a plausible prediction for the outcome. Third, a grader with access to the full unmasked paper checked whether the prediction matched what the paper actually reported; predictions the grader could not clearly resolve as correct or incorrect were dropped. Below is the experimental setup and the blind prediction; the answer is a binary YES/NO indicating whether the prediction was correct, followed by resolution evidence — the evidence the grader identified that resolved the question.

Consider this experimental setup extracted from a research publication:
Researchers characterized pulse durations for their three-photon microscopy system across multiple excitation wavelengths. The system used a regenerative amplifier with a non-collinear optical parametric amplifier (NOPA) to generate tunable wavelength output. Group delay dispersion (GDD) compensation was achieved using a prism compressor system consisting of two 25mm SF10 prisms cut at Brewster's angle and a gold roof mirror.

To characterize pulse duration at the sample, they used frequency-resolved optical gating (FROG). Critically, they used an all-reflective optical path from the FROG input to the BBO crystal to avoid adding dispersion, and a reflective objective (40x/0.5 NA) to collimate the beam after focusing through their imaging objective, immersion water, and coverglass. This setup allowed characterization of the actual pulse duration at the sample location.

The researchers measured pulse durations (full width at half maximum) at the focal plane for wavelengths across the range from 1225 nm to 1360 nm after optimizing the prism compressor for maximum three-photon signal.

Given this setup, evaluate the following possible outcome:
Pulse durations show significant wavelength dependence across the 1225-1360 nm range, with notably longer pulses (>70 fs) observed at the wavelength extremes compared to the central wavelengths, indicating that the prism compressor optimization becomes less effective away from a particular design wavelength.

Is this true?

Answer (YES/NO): NO